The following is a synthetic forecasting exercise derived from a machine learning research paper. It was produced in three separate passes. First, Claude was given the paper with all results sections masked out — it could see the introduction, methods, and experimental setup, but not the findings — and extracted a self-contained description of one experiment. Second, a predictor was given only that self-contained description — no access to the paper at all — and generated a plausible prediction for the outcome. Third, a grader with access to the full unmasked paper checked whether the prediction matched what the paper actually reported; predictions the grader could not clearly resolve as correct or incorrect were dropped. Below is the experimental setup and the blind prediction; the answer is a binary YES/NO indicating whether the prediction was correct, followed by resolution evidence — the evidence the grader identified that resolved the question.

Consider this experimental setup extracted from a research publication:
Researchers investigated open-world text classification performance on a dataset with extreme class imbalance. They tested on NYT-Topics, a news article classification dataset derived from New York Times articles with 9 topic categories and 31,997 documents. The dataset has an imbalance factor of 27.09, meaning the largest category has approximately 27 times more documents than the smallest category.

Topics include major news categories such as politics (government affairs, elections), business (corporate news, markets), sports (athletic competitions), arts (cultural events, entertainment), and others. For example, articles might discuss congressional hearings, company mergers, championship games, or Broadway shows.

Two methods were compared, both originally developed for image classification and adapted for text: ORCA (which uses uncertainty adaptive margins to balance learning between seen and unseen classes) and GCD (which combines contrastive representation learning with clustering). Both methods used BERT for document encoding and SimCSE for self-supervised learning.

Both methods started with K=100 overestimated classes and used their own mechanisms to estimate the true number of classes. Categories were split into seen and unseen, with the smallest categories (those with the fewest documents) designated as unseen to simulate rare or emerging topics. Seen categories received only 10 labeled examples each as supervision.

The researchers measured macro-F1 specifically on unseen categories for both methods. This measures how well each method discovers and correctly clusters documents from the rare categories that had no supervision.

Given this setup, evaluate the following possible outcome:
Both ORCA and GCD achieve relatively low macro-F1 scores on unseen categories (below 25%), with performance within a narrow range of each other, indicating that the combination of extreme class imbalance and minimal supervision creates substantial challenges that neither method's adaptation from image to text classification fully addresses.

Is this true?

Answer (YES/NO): YES